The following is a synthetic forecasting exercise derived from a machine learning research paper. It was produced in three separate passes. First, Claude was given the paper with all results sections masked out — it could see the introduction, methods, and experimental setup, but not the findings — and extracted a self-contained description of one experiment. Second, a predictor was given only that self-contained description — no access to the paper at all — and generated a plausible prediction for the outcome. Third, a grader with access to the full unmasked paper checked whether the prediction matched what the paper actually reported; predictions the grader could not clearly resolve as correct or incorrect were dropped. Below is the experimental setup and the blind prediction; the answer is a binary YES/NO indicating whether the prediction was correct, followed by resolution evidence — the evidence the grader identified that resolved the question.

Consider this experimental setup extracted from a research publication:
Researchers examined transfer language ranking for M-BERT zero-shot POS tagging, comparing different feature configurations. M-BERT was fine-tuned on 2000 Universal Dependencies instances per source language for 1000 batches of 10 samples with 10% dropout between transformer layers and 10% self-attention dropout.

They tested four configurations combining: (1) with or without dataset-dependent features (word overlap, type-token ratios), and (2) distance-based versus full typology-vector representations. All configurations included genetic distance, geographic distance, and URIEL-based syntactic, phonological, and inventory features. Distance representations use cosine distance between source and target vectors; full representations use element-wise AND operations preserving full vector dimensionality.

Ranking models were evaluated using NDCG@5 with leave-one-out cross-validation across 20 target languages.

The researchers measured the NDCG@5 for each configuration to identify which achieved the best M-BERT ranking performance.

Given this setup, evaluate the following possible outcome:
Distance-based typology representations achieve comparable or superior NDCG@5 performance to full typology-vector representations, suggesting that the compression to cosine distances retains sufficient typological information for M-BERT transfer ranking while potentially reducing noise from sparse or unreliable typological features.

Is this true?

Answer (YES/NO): NO